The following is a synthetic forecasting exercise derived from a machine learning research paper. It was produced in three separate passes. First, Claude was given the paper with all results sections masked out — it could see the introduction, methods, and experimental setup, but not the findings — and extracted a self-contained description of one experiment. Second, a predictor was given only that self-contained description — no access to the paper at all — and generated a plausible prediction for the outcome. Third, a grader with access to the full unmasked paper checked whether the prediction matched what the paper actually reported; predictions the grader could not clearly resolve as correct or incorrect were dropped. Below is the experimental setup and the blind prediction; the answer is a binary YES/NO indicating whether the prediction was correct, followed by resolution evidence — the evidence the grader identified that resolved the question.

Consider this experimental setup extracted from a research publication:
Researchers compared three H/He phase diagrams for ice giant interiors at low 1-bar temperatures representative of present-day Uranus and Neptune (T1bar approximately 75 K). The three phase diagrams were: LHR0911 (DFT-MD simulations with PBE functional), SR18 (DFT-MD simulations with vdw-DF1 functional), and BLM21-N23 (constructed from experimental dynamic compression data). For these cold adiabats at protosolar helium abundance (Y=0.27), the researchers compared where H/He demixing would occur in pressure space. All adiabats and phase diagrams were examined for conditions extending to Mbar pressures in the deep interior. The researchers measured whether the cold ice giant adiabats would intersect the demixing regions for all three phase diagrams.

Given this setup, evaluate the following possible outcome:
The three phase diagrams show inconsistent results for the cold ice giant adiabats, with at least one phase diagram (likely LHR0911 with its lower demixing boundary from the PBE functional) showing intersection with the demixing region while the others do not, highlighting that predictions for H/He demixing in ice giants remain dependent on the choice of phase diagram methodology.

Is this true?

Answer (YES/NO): NO